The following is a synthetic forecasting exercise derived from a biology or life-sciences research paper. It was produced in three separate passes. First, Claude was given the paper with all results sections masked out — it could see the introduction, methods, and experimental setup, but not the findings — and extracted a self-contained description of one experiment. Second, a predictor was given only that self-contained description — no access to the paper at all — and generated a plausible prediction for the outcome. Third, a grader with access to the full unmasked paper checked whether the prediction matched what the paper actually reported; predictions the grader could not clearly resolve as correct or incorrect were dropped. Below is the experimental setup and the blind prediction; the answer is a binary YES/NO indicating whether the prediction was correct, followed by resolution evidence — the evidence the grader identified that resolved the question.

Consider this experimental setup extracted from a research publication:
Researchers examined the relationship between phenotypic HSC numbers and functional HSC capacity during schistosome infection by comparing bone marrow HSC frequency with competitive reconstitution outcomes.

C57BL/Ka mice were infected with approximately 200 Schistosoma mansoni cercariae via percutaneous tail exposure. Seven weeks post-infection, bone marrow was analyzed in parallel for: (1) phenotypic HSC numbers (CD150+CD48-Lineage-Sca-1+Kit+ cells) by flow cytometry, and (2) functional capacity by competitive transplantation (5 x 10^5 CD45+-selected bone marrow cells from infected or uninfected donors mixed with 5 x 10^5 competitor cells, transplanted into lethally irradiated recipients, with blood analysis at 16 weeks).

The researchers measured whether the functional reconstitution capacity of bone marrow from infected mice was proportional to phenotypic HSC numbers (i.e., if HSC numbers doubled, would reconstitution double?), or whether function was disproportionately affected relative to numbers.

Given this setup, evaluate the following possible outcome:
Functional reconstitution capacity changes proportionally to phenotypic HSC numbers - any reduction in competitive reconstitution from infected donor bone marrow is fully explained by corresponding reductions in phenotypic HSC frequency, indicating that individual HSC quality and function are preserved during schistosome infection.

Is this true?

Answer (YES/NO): NO